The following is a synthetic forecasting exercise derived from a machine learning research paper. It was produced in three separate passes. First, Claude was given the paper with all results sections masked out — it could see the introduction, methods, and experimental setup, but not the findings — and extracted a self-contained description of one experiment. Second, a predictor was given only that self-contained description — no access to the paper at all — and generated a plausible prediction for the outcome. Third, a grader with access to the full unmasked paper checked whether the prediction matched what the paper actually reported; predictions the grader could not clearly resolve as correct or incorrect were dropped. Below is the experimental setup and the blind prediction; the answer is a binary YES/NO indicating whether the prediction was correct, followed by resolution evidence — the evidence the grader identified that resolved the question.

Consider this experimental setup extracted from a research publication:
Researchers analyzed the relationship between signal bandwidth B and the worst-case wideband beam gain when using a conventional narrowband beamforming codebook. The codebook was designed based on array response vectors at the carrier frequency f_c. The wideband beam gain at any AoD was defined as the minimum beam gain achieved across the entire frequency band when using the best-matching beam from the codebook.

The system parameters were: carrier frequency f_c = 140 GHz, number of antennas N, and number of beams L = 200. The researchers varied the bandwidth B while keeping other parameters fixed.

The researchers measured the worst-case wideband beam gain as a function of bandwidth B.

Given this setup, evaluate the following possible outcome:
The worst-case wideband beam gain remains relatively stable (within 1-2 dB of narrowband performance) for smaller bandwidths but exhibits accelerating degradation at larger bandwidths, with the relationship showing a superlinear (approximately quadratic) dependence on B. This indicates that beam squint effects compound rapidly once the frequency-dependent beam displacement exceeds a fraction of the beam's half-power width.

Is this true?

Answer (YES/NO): NO